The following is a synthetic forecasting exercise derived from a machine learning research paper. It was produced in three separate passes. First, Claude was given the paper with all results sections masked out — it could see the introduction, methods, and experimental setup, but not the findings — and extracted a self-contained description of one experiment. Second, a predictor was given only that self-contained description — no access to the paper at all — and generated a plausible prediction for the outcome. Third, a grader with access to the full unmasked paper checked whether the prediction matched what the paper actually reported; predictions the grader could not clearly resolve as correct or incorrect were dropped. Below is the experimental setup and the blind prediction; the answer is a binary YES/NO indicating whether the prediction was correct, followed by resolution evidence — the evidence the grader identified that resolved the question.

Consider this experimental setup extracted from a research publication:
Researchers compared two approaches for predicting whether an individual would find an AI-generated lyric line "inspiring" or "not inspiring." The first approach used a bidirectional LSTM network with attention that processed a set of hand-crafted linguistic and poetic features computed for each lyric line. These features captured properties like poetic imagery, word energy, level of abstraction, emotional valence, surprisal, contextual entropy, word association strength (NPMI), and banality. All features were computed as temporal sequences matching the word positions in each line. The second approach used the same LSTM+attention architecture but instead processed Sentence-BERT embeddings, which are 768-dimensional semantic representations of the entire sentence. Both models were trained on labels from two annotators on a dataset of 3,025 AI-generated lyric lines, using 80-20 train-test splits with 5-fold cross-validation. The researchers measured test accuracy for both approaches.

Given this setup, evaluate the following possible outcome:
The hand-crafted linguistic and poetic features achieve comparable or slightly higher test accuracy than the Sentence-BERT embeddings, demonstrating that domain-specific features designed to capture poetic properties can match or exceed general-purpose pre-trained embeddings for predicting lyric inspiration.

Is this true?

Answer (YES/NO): NO